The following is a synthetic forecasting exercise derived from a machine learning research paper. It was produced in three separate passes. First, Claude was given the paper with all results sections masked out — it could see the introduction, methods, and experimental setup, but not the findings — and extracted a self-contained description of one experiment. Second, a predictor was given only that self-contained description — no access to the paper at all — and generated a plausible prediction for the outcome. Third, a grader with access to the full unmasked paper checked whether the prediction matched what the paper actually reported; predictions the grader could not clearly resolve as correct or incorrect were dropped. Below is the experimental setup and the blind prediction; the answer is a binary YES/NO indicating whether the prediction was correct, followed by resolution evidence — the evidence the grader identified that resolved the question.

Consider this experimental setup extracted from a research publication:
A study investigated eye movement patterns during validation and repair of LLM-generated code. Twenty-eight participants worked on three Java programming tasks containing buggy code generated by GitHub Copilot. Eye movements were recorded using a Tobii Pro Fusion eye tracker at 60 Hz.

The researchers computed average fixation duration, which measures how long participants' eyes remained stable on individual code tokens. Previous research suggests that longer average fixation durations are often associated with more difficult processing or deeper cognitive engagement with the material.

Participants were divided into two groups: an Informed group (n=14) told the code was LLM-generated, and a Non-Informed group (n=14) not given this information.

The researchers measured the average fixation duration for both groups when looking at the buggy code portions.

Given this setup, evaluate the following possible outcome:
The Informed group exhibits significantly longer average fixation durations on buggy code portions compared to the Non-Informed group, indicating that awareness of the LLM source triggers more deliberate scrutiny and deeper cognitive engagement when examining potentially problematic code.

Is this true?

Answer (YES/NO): NO